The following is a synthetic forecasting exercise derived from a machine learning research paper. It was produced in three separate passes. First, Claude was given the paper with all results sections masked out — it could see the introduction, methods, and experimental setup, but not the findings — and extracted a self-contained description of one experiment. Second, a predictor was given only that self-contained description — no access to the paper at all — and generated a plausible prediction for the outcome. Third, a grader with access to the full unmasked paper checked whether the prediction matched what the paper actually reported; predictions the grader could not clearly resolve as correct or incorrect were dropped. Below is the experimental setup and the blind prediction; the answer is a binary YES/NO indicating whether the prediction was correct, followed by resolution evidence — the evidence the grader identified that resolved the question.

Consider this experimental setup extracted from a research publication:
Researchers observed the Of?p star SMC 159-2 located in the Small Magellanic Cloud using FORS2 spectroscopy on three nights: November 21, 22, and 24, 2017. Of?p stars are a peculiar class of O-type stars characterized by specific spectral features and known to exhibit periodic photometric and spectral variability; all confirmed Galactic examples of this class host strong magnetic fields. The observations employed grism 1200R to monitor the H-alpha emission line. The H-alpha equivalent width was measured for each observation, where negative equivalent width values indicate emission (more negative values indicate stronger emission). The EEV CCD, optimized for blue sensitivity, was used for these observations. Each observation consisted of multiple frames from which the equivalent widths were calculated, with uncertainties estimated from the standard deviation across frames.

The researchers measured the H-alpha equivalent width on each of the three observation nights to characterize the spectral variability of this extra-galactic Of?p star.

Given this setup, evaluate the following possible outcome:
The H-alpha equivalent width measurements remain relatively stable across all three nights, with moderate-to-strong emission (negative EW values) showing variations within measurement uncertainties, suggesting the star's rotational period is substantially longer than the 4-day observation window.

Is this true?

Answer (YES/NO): NO